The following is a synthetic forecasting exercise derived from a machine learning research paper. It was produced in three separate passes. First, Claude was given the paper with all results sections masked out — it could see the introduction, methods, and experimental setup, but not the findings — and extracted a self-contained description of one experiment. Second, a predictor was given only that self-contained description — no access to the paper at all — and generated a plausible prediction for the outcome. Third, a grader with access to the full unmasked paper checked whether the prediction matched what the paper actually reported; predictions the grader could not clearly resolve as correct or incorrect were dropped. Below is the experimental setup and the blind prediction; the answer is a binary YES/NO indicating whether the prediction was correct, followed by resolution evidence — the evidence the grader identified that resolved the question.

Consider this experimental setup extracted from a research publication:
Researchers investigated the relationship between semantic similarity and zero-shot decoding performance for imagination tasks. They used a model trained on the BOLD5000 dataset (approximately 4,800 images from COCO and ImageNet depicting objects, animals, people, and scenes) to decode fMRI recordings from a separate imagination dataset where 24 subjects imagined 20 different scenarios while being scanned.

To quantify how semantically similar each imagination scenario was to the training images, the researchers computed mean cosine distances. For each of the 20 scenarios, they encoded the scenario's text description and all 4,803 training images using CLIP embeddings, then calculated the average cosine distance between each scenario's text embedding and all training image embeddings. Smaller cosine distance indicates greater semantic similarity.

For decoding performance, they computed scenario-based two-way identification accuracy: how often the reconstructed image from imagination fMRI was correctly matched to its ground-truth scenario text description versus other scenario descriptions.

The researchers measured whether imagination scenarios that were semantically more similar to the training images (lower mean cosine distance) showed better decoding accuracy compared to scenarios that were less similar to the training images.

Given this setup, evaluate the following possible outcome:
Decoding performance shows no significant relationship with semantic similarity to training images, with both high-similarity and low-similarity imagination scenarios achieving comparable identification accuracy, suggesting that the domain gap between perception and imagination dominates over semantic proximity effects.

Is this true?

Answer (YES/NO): NO